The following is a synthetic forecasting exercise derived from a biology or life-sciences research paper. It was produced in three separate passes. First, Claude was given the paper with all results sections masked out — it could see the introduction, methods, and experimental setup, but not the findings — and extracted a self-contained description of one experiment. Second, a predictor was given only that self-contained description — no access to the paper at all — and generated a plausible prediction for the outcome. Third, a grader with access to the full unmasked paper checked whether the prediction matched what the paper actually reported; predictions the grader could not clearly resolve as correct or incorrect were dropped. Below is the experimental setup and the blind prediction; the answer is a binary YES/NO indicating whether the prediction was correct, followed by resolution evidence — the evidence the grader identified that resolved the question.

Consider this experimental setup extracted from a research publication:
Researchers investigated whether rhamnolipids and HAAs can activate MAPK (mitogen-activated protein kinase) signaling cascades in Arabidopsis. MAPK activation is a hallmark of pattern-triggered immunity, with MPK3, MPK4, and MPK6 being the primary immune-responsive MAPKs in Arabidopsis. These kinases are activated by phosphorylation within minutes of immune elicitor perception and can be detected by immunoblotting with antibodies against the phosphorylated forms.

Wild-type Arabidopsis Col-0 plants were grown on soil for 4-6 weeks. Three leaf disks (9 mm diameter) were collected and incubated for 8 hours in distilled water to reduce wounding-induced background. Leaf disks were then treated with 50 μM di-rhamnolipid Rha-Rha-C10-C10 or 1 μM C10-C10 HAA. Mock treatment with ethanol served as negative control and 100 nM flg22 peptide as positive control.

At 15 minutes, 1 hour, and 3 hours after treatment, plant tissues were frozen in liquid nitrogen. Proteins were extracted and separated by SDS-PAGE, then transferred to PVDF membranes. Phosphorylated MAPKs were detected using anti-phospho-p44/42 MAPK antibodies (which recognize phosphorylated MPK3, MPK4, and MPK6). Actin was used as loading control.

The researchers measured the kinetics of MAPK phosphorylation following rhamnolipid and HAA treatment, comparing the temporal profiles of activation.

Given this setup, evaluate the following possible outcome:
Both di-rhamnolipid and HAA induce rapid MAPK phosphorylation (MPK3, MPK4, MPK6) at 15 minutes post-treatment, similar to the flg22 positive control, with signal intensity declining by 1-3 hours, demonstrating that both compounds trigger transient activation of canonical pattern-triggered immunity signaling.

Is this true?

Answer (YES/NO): NO